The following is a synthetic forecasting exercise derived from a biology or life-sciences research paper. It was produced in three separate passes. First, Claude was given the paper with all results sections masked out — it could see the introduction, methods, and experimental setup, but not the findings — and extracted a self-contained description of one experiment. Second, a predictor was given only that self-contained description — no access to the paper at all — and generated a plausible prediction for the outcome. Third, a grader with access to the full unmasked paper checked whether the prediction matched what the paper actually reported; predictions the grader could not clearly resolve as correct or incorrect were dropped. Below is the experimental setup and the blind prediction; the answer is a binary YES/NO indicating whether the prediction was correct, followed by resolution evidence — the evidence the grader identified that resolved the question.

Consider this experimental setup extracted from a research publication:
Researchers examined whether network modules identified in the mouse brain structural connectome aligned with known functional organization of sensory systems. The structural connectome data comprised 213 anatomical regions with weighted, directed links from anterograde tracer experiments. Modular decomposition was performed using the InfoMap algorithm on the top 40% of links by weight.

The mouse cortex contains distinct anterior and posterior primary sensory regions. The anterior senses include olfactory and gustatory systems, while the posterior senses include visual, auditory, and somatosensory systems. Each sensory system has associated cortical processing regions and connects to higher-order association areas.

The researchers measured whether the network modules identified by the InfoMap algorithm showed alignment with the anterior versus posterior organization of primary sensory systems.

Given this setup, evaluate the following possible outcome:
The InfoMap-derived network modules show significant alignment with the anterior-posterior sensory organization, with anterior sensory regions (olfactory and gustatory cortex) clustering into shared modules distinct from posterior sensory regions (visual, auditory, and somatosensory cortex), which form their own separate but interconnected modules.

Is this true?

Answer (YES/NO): NO